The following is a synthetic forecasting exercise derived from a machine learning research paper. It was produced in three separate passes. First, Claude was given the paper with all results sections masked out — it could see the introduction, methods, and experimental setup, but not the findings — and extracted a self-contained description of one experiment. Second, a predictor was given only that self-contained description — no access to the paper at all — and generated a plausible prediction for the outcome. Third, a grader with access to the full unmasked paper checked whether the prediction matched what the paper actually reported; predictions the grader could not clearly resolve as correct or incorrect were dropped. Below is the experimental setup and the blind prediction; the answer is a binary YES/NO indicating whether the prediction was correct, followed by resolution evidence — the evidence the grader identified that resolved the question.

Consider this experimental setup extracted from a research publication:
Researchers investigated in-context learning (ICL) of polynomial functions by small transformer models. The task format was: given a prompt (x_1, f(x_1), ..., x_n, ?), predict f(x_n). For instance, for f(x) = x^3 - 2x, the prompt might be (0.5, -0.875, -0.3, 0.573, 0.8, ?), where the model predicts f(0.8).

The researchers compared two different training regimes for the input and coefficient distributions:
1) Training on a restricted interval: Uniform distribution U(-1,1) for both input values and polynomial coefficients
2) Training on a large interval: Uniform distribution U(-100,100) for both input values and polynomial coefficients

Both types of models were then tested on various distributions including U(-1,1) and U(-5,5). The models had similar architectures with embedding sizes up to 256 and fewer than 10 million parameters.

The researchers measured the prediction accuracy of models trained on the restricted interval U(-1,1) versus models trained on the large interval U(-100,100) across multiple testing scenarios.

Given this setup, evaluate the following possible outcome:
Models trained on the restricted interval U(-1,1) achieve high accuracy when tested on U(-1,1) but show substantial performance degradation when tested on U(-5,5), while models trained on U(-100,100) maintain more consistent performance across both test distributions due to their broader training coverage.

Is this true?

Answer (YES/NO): NO